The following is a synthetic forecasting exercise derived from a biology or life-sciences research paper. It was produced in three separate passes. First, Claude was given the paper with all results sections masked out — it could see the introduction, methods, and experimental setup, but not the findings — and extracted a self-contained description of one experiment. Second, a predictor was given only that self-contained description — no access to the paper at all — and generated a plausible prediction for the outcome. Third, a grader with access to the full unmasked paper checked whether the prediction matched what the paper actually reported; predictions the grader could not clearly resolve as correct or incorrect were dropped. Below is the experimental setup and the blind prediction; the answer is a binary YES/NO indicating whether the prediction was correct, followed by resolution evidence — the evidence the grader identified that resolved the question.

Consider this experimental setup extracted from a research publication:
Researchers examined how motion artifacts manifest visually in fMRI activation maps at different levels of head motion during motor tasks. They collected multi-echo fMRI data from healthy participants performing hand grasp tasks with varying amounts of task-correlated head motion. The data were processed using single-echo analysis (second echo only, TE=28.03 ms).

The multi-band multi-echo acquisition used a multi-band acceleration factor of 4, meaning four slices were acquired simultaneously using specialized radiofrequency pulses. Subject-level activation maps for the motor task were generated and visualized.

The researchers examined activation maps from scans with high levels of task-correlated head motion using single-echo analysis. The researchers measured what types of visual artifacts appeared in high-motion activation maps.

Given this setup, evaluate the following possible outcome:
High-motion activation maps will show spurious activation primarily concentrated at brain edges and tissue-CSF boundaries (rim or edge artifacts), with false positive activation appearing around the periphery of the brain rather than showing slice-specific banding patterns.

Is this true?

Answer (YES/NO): NO